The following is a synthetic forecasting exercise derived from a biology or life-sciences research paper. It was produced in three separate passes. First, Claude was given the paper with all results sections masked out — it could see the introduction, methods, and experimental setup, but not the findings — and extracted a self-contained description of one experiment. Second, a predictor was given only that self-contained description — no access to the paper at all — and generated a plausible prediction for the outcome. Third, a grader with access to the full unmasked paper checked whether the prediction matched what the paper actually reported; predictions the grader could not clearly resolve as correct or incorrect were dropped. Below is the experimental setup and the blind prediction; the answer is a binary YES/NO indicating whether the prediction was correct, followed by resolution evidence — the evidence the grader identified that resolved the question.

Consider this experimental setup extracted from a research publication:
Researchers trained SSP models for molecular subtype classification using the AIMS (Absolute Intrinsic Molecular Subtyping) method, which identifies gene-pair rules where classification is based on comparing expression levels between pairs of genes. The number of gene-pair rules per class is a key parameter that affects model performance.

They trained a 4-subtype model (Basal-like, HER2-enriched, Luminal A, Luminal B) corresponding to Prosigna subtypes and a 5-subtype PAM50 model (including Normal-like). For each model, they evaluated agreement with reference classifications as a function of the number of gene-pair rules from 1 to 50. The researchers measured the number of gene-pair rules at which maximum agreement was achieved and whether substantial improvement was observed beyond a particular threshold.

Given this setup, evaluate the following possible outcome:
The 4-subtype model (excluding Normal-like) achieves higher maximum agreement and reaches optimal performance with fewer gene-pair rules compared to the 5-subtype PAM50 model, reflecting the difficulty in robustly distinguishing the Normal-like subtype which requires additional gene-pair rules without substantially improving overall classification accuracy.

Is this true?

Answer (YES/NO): YES